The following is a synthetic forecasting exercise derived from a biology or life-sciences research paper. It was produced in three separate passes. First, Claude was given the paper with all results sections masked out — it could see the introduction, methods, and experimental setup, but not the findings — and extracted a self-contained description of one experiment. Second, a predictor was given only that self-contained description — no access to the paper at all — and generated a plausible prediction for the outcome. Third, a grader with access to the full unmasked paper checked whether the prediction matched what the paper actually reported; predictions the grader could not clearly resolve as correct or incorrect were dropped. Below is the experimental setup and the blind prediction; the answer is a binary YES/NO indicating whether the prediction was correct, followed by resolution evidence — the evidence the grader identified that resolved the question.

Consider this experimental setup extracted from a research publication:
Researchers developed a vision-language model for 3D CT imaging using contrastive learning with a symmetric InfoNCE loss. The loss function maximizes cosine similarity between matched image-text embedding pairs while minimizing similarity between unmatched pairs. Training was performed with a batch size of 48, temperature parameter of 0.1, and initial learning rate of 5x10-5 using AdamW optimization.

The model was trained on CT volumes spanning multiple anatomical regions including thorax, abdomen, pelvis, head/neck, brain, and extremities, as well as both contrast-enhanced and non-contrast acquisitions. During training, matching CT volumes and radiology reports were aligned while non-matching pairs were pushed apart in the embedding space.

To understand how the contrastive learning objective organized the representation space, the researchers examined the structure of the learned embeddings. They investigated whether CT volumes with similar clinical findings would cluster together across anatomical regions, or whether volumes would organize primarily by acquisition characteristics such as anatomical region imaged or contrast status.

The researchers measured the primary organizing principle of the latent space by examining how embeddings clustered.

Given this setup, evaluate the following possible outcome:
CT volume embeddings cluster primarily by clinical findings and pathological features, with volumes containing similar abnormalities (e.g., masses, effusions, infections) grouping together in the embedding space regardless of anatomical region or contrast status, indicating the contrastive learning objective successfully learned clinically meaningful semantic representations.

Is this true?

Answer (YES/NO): NO